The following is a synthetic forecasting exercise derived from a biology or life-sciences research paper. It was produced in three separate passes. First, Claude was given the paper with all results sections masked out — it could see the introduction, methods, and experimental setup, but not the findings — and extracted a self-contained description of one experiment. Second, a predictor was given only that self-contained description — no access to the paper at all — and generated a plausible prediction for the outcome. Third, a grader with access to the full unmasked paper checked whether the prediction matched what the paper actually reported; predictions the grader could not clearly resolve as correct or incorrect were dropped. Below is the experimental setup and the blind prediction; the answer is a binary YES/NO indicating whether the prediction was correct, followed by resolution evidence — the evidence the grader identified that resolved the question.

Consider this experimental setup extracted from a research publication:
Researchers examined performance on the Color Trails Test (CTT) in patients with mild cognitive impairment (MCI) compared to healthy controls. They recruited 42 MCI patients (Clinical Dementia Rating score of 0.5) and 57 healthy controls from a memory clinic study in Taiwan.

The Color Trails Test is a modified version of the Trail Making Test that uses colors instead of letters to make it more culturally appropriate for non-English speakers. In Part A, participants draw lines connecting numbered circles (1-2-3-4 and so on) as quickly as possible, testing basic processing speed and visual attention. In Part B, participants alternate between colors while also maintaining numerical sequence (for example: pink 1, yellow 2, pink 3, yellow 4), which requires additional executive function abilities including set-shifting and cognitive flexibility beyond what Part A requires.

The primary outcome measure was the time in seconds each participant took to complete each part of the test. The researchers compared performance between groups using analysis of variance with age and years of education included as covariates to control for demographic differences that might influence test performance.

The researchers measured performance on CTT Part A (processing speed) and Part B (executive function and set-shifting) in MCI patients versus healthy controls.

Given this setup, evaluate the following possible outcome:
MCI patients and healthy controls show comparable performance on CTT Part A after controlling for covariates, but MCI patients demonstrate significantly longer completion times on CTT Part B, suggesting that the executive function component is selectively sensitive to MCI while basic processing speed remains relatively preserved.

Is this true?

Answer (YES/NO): NO